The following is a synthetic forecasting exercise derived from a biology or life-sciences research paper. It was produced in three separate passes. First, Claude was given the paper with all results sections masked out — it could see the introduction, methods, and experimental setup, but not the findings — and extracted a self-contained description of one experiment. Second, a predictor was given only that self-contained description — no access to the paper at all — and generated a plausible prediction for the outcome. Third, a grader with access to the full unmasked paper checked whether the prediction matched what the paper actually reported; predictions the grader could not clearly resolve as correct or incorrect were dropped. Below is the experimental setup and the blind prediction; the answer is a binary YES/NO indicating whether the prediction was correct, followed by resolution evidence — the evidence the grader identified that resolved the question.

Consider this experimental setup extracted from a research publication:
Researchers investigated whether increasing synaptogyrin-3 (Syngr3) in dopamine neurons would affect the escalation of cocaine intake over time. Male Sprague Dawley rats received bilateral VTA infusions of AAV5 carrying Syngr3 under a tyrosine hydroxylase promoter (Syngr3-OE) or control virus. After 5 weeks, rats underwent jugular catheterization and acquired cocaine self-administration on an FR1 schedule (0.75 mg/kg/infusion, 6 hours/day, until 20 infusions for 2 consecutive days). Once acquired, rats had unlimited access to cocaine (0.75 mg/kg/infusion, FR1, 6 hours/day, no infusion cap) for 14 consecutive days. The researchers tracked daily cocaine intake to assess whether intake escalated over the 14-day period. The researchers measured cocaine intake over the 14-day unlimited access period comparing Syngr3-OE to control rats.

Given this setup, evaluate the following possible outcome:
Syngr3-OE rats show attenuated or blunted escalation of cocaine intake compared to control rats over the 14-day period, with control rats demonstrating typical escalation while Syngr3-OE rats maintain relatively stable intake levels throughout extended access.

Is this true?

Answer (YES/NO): YES